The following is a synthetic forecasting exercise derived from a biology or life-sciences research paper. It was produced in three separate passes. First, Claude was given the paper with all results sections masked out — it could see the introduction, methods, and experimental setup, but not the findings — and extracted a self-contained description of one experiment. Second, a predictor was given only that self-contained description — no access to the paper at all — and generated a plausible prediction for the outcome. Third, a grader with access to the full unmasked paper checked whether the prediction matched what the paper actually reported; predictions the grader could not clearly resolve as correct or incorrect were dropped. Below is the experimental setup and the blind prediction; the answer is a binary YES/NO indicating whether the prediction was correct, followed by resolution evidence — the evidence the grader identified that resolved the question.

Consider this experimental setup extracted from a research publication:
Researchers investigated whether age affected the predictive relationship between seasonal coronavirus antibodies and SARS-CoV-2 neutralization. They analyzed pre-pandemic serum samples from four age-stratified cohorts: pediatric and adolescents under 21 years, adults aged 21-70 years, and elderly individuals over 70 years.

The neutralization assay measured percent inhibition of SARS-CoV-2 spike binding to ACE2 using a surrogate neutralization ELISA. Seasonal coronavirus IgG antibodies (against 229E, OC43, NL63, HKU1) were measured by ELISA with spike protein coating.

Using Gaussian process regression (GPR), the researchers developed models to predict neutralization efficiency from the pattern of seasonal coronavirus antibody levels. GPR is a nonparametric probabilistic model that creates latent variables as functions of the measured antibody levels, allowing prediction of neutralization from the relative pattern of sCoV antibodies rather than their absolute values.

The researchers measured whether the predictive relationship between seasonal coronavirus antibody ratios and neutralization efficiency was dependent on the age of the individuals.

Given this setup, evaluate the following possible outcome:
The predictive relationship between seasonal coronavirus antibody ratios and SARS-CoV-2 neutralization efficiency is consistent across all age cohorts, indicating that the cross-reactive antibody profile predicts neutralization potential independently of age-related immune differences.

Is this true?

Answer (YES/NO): YES